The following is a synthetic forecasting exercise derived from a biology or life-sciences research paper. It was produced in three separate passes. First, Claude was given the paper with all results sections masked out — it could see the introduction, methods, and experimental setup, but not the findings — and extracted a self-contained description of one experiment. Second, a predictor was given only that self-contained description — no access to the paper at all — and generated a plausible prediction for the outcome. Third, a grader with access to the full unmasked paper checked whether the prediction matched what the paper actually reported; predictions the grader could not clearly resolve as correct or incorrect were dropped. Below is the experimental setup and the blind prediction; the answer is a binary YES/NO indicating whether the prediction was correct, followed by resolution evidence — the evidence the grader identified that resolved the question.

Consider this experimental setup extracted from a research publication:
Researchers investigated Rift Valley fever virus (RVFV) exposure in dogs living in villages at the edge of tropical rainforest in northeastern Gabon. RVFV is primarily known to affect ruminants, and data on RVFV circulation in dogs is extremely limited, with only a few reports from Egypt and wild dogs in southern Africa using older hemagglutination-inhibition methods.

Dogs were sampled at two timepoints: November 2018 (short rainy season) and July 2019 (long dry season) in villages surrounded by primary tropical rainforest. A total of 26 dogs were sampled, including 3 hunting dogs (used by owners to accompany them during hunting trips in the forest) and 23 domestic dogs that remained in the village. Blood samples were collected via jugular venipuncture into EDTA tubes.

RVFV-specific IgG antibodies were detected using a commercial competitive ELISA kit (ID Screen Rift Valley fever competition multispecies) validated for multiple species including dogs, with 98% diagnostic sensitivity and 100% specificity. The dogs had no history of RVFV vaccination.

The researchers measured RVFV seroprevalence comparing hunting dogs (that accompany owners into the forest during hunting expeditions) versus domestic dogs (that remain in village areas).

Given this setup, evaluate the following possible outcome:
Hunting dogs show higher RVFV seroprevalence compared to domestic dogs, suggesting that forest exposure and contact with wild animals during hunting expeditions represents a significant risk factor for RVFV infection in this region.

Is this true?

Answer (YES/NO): NO